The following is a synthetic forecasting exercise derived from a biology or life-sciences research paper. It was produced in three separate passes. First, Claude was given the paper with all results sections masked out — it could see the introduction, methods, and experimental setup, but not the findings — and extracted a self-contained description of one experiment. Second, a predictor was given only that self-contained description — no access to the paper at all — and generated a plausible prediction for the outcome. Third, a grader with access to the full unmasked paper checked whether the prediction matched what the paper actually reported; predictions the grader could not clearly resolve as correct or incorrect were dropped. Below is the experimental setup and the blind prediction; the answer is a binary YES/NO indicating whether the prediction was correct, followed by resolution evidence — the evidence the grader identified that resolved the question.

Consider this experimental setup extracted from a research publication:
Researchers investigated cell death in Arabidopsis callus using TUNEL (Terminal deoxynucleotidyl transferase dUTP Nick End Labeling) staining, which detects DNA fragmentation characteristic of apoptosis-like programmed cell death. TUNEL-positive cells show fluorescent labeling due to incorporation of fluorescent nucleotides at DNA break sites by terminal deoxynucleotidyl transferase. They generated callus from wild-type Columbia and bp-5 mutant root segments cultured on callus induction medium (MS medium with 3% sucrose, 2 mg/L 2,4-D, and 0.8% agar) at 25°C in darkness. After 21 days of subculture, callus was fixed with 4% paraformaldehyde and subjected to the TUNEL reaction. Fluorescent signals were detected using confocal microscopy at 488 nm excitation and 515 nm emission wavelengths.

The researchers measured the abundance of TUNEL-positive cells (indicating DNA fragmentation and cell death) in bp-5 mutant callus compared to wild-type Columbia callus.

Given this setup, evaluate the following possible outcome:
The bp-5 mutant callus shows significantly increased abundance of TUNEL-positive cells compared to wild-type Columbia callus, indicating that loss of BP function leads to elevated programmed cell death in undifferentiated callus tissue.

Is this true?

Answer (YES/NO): NO